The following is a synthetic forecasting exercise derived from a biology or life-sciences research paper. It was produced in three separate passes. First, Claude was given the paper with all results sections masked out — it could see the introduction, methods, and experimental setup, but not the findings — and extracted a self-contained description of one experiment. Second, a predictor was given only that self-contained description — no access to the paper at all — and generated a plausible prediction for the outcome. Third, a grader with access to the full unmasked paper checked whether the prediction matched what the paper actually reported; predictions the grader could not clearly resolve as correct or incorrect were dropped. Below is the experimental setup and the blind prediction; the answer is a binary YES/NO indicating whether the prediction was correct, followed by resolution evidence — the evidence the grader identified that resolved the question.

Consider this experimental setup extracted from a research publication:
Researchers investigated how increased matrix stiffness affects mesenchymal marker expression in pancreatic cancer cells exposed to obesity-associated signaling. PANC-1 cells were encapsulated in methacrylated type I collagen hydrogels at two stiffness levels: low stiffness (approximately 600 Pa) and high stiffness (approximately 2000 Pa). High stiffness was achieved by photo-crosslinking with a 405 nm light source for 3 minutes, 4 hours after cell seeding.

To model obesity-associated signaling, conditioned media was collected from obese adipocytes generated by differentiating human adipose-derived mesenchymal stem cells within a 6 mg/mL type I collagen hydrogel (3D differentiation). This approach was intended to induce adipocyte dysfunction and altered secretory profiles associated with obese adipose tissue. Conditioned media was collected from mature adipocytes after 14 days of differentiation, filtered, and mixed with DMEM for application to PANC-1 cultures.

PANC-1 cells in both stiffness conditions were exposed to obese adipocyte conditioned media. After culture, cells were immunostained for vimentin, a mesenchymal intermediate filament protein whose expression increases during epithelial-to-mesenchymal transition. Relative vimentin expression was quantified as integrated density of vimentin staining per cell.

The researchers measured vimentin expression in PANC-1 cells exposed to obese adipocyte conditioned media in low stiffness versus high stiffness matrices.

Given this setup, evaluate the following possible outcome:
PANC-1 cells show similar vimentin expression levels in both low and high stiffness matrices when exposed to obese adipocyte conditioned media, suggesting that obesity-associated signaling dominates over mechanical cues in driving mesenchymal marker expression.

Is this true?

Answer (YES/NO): YES